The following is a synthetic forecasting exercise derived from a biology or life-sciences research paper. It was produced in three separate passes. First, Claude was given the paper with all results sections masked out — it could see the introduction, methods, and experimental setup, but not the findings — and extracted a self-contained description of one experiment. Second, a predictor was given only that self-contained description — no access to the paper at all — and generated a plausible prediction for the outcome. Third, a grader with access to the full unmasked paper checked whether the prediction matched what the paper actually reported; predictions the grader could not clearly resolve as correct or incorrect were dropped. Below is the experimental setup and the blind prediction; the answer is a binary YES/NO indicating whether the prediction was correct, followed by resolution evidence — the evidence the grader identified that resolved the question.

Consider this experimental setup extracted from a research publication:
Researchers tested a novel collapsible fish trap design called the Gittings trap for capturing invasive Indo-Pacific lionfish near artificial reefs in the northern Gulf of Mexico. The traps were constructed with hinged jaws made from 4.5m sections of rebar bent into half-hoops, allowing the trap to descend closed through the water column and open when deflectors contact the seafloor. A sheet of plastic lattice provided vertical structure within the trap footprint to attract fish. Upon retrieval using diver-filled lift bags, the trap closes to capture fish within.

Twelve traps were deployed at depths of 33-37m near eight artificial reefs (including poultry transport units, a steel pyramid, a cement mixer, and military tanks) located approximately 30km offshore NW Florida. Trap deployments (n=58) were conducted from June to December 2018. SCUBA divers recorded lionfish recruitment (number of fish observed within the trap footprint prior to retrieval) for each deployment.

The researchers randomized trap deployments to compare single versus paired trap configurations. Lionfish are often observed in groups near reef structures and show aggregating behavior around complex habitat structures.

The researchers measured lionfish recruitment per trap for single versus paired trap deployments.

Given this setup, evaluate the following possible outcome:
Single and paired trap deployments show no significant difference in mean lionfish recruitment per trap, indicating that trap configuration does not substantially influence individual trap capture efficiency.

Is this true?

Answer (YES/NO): YES